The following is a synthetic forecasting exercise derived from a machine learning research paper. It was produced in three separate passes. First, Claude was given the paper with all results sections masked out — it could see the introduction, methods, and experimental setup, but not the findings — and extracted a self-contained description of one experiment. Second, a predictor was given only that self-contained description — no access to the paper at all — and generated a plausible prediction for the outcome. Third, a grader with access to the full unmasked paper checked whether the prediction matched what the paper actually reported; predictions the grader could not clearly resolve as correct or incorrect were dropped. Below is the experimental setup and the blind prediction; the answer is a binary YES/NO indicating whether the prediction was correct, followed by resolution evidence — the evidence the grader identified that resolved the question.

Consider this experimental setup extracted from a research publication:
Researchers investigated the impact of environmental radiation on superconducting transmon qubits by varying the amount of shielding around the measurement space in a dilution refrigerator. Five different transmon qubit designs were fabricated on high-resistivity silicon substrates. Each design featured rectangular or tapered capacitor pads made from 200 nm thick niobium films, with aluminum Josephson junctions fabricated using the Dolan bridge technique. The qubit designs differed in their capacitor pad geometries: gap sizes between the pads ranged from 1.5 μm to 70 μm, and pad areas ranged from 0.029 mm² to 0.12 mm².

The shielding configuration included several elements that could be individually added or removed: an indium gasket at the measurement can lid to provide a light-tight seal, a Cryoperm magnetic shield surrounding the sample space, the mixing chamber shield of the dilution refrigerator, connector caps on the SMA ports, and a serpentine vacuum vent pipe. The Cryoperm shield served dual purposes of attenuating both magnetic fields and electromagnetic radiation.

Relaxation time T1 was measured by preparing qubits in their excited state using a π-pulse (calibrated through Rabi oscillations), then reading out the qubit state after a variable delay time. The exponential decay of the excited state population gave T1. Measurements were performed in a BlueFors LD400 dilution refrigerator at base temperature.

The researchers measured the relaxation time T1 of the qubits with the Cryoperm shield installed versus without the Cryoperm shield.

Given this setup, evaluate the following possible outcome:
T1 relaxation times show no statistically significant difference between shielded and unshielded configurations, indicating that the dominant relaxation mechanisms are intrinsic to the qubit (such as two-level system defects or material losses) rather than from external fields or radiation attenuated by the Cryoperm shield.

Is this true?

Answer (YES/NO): YES